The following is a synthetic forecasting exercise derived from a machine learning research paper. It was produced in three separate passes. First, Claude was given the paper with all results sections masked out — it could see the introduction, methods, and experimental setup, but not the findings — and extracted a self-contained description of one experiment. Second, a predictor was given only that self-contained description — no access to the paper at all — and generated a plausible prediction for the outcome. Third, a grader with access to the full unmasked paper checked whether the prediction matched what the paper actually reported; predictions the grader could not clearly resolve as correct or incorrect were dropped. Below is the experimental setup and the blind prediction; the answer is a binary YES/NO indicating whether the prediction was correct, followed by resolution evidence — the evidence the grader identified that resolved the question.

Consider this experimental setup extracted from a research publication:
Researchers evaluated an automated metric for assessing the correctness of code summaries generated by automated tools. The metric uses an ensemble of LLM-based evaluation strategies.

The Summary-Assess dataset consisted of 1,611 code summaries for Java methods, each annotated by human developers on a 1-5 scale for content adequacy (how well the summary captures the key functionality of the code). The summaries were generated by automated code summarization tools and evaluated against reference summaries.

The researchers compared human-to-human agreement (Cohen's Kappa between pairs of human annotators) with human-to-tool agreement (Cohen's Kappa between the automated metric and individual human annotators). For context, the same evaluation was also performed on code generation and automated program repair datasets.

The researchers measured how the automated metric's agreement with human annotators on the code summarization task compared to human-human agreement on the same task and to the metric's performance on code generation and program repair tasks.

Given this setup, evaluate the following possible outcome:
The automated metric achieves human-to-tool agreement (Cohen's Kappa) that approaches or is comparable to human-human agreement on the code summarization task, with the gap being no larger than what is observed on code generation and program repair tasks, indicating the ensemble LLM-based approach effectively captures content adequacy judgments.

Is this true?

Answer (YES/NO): NO